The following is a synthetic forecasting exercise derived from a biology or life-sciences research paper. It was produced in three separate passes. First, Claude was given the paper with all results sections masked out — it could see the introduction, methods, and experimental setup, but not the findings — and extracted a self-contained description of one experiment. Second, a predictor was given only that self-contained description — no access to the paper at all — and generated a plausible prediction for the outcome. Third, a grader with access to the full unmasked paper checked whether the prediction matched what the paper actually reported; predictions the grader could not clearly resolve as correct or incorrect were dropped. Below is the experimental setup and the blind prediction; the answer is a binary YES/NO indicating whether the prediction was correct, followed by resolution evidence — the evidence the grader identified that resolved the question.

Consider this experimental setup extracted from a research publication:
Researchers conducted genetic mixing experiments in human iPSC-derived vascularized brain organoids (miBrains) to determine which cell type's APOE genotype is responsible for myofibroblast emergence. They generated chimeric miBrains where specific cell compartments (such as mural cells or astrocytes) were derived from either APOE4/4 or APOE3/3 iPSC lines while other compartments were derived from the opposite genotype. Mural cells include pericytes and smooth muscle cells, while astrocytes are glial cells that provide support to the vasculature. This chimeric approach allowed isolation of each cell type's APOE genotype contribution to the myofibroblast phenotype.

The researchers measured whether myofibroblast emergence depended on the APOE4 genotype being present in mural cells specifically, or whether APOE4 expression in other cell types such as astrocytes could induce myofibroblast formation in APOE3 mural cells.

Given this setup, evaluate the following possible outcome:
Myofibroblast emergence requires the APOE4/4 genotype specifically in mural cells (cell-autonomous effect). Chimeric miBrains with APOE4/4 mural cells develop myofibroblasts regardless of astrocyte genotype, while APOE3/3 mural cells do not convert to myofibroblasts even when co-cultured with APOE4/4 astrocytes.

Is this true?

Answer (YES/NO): YES